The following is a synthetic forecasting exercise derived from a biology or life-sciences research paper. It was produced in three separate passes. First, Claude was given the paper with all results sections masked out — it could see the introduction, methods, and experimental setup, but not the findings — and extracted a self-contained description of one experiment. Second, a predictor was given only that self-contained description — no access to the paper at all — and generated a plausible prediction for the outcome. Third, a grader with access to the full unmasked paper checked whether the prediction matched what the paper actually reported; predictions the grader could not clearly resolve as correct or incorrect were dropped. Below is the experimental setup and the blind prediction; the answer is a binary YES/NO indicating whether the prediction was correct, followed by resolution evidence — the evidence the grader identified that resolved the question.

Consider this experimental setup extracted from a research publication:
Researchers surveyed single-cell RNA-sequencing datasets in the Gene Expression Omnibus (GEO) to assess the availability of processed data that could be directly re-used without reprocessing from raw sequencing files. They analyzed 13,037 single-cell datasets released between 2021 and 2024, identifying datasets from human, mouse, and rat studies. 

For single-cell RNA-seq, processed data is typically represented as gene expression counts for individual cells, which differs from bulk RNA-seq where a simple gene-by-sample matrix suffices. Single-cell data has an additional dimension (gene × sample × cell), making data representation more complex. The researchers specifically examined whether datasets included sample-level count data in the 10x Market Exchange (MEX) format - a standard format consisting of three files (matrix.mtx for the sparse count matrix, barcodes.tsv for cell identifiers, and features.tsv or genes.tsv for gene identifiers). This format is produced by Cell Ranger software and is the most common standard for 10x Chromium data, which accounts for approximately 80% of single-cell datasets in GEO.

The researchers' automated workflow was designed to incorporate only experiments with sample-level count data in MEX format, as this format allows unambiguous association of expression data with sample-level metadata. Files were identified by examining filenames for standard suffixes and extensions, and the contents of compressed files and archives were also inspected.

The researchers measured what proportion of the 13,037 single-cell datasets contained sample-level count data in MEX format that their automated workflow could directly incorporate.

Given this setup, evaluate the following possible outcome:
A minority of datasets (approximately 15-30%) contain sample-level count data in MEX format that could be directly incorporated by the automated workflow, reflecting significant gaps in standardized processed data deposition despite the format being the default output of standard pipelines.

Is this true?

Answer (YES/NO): NO